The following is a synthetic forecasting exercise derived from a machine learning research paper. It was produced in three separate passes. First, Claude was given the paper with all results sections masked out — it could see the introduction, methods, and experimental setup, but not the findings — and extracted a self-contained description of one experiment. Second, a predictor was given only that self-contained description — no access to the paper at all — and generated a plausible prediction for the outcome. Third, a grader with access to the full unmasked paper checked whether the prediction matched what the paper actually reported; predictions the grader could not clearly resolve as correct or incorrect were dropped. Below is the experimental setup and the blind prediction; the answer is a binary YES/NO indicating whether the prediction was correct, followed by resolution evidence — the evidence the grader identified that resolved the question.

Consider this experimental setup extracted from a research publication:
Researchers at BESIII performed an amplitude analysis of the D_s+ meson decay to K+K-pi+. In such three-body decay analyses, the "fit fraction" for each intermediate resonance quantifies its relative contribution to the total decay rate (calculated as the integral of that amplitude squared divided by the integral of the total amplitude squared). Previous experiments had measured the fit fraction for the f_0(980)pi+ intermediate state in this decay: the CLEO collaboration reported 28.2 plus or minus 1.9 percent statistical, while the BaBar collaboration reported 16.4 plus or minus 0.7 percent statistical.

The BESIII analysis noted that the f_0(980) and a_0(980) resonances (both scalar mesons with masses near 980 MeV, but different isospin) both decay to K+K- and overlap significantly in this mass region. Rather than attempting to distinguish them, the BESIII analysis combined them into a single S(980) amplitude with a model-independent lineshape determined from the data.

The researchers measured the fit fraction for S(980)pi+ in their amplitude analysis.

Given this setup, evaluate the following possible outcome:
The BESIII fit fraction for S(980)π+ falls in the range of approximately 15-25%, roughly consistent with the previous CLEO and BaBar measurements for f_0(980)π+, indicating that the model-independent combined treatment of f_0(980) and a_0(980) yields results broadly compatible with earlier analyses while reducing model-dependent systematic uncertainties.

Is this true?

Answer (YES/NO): NO